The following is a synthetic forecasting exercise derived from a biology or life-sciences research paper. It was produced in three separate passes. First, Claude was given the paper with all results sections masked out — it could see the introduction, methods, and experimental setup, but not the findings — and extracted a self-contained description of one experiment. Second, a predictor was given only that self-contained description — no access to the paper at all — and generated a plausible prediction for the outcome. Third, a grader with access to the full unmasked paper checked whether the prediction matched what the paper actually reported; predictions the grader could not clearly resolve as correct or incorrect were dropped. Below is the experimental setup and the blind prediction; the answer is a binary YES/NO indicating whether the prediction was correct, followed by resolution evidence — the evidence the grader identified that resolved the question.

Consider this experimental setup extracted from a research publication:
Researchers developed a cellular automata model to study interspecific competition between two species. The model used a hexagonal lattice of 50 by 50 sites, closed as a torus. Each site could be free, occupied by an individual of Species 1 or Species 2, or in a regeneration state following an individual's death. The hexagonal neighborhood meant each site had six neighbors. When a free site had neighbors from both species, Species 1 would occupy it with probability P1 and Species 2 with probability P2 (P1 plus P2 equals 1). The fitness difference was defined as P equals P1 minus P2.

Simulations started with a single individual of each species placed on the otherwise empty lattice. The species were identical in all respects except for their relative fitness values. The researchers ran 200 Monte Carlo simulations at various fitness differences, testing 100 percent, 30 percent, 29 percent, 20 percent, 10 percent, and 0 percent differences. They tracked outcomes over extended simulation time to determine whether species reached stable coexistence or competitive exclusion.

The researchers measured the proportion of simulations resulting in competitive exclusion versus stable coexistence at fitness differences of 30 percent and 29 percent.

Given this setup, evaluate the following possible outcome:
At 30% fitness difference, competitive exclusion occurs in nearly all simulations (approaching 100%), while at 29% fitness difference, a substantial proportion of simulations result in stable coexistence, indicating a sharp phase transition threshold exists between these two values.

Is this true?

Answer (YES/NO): NO